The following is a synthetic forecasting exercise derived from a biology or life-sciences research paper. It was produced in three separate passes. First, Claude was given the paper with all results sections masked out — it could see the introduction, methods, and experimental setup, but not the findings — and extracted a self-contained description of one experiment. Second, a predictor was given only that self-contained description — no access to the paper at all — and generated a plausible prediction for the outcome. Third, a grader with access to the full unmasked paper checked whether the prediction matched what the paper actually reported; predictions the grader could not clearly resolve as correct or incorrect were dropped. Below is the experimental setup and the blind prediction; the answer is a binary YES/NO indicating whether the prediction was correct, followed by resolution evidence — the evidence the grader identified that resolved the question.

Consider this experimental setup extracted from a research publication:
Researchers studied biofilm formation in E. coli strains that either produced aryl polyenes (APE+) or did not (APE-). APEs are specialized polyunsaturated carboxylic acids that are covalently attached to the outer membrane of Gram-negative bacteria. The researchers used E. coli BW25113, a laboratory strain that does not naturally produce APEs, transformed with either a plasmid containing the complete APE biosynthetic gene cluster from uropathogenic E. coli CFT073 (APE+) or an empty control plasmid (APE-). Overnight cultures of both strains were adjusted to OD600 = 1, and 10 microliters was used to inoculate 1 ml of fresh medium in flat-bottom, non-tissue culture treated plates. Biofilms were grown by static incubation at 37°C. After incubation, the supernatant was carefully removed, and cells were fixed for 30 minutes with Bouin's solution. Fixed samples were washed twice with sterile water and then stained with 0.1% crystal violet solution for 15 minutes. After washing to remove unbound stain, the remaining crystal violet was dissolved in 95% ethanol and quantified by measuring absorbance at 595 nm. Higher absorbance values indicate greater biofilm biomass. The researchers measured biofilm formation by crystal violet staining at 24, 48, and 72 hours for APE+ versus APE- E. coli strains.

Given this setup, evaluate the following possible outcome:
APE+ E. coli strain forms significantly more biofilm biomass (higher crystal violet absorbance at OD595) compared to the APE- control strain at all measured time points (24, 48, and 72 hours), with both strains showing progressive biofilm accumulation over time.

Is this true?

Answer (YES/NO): NO